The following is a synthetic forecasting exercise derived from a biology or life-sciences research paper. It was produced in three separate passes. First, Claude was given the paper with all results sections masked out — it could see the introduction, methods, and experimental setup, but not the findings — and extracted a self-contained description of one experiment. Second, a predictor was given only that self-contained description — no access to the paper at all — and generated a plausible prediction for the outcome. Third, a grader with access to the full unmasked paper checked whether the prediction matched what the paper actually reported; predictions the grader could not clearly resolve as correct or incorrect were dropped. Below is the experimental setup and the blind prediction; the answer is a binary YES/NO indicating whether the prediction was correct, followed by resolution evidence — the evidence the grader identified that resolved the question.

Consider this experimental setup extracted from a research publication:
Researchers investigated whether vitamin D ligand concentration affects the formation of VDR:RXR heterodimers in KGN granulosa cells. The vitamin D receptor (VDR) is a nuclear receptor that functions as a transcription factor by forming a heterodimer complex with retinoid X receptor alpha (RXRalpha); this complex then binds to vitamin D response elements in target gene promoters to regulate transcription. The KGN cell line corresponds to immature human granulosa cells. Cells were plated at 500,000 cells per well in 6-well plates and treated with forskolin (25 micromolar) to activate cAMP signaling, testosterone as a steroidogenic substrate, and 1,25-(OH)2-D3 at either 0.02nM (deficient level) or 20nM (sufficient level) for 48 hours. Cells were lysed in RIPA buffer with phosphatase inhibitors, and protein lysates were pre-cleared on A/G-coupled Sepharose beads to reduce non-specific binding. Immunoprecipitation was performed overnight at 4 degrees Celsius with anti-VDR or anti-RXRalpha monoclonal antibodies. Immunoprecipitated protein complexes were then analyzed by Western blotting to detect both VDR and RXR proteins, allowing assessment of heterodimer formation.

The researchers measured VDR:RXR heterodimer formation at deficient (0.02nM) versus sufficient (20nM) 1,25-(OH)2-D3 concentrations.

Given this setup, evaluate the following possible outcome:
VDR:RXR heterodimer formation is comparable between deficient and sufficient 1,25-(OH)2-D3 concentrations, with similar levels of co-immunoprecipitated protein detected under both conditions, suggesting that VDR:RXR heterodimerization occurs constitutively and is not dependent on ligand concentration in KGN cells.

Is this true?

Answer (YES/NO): NO